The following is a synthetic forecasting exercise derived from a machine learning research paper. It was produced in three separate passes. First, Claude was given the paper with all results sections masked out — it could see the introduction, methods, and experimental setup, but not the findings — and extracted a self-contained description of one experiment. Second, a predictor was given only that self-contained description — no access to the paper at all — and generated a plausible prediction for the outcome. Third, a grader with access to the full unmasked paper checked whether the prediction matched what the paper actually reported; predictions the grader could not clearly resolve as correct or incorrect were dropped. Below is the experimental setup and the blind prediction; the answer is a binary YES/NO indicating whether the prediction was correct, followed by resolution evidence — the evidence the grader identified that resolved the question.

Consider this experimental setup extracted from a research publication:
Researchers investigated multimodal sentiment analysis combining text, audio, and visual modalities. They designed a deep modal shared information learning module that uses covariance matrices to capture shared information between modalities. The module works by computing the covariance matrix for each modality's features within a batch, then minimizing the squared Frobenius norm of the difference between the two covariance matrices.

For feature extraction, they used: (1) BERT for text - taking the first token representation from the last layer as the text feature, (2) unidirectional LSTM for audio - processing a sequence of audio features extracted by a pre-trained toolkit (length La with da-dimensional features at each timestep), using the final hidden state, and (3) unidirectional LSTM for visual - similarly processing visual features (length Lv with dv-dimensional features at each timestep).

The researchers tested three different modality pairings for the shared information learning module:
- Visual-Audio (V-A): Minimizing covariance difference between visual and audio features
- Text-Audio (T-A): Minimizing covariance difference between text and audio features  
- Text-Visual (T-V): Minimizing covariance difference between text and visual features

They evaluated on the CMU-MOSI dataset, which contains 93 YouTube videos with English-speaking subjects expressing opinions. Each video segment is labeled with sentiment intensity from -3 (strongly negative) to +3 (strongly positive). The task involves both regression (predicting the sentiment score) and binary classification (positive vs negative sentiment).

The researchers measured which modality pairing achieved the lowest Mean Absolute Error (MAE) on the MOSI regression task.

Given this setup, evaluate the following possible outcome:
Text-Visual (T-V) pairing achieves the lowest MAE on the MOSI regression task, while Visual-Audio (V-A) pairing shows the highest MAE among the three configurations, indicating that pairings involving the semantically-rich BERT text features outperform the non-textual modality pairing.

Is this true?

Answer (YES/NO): NO